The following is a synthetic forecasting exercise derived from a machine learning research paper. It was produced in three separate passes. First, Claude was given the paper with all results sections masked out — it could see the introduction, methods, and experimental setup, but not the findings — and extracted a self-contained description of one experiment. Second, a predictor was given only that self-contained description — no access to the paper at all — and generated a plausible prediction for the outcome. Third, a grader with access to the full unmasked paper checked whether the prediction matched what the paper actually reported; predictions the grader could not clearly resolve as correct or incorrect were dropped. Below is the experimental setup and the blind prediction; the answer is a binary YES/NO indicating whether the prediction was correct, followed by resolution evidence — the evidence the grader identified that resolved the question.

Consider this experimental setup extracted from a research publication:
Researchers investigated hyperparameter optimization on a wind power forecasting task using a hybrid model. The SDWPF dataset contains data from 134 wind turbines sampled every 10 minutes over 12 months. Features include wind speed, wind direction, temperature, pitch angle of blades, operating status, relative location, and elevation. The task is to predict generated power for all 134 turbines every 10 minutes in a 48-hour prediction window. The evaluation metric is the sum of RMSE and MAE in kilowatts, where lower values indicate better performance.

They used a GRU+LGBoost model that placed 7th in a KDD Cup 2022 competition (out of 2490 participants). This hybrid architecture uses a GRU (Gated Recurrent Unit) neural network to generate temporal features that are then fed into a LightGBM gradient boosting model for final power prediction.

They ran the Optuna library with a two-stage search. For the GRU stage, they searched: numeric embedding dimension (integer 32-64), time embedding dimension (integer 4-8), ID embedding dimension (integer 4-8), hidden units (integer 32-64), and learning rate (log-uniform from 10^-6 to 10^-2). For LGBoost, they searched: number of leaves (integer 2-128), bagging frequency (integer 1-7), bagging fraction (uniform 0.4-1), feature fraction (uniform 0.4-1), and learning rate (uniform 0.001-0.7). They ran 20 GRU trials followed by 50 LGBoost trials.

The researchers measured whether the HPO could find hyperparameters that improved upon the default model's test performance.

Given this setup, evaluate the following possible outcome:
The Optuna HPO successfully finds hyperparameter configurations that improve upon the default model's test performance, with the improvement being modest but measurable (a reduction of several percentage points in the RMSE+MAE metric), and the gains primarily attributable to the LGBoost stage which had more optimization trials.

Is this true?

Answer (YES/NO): NO